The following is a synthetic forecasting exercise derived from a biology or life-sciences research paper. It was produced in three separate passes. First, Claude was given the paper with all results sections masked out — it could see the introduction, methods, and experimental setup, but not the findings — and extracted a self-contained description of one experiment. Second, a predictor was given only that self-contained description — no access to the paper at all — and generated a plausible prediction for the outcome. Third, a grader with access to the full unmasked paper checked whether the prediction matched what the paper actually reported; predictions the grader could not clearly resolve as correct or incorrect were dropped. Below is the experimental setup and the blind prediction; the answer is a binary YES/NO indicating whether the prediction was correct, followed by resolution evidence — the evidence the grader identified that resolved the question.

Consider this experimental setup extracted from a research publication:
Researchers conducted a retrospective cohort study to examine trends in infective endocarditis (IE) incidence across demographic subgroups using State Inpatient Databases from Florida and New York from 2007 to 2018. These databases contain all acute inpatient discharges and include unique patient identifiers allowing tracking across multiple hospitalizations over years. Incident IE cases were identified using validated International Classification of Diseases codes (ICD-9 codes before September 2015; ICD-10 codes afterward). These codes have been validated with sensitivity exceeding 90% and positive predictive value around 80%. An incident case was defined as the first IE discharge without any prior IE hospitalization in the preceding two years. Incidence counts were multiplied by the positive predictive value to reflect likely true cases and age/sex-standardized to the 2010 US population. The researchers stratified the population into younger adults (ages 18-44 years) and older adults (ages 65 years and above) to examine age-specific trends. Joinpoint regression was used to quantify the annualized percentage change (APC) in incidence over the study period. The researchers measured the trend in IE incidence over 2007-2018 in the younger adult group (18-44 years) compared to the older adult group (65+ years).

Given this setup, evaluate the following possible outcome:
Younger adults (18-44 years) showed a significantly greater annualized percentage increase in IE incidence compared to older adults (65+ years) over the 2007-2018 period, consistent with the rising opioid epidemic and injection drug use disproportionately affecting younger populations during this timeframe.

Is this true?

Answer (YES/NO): YES